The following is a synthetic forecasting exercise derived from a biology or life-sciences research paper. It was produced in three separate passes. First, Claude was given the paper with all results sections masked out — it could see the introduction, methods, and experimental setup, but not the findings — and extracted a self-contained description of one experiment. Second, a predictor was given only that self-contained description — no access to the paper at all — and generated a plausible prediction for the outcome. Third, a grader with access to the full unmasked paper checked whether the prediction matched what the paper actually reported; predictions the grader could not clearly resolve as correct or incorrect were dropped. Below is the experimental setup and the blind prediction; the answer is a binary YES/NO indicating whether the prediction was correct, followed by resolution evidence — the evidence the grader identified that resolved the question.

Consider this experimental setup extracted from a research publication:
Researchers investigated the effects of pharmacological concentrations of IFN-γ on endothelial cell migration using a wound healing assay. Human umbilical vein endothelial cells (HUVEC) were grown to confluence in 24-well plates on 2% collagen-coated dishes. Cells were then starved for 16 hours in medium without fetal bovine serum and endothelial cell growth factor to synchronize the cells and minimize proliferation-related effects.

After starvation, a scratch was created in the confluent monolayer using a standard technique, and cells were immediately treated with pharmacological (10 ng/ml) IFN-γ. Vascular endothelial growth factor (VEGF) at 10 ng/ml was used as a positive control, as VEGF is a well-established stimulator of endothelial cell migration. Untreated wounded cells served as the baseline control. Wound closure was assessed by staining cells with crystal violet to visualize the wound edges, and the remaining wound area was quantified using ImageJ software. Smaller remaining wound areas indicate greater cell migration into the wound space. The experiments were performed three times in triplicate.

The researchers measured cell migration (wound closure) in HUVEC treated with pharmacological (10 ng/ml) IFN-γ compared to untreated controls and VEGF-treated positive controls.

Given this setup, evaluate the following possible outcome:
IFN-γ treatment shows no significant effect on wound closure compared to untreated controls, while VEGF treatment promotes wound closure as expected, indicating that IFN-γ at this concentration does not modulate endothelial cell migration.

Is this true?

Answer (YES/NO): YES